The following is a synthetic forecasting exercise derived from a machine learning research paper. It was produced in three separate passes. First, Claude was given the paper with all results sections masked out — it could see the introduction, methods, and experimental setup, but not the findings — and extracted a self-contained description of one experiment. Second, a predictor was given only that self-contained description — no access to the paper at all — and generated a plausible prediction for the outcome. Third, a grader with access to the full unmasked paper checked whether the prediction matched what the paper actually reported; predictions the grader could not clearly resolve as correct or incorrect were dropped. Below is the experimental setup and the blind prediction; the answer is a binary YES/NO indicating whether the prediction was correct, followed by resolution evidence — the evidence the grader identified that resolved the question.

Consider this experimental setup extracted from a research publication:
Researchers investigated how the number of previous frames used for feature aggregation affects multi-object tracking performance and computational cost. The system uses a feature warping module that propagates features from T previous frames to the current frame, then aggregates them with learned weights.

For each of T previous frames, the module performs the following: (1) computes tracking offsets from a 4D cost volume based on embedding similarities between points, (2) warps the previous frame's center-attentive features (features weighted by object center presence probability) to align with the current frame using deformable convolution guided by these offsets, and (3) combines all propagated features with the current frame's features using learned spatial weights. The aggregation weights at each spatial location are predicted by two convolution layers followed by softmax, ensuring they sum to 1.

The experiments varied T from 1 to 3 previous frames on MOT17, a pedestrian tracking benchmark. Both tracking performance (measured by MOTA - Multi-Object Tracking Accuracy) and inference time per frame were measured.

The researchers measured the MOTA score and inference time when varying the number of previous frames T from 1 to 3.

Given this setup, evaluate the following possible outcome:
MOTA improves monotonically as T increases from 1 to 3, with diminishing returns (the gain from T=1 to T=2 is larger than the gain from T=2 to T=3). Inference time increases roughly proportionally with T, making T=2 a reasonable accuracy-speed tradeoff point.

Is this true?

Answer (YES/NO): NO